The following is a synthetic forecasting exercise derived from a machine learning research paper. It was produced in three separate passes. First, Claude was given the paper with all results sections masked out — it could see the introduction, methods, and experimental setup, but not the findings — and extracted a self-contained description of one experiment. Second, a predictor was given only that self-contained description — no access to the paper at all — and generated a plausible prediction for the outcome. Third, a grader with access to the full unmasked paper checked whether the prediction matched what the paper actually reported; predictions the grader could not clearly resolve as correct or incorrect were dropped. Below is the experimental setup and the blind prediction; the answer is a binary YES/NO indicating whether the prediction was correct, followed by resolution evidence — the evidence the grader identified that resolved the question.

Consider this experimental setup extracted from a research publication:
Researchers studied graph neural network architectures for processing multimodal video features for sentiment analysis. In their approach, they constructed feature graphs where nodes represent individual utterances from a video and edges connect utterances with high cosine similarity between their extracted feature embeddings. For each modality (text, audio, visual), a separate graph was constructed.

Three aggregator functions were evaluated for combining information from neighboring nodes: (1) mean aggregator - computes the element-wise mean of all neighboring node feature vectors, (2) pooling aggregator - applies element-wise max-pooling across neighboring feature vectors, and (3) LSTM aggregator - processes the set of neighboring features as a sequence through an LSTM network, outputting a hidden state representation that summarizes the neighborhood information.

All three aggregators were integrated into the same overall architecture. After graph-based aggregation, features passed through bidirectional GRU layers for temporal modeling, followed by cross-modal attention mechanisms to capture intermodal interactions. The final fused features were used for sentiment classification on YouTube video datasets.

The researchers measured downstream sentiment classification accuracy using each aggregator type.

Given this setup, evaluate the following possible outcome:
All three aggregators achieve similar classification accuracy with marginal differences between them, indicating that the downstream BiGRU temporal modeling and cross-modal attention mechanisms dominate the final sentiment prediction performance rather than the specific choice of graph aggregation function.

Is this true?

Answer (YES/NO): NO